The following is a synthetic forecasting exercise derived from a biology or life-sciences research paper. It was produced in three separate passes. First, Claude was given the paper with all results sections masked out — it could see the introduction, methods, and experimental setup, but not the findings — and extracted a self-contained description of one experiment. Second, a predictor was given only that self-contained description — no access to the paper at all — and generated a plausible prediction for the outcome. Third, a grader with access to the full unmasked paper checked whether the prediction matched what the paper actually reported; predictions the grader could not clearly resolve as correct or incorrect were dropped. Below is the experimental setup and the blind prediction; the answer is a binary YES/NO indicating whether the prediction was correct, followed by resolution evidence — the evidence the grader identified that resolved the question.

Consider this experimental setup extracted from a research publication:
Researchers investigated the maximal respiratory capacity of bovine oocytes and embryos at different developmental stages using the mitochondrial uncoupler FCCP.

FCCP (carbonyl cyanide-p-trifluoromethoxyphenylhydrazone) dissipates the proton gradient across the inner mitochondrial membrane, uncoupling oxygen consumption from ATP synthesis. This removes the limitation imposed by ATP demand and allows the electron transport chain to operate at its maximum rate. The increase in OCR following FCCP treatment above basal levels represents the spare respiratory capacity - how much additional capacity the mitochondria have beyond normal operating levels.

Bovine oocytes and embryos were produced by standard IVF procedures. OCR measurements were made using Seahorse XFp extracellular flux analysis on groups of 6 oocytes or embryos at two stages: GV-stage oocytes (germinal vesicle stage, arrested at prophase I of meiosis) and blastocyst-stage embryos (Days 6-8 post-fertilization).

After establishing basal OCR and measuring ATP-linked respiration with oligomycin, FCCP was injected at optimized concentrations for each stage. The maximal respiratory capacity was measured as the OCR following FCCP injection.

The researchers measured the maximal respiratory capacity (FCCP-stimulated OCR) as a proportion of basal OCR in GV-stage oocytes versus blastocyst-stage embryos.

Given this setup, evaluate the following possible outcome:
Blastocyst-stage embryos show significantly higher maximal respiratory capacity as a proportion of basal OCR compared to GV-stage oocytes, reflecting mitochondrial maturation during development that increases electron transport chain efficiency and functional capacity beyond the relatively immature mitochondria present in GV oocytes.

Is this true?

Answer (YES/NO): NO